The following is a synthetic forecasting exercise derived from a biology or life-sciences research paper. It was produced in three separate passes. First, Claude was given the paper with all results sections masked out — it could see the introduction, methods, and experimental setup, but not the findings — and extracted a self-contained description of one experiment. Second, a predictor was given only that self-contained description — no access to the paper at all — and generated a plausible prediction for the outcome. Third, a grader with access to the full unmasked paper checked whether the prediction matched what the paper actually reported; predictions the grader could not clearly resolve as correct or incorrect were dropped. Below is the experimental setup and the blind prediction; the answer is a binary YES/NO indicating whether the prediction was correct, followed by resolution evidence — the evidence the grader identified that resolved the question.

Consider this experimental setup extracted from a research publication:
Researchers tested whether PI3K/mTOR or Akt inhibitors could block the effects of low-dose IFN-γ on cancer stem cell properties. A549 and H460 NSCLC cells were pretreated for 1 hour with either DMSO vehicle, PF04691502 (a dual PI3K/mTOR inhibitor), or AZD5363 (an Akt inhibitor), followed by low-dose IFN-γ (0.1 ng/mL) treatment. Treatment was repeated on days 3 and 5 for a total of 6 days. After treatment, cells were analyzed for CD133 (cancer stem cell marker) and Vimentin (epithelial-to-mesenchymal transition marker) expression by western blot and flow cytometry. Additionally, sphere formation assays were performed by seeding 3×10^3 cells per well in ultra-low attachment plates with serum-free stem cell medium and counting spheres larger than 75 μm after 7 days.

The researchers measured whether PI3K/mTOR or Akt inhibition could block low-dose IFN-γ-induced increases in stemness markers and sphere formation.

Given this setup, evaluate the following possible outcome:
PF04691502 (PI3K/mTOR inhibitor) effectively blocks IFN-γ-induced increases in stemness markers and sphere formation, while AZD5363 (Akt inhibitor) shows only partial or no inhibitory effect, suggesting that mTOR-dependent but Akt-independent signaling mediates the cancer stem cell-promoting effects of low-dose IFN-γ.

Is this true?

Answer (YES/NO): NO